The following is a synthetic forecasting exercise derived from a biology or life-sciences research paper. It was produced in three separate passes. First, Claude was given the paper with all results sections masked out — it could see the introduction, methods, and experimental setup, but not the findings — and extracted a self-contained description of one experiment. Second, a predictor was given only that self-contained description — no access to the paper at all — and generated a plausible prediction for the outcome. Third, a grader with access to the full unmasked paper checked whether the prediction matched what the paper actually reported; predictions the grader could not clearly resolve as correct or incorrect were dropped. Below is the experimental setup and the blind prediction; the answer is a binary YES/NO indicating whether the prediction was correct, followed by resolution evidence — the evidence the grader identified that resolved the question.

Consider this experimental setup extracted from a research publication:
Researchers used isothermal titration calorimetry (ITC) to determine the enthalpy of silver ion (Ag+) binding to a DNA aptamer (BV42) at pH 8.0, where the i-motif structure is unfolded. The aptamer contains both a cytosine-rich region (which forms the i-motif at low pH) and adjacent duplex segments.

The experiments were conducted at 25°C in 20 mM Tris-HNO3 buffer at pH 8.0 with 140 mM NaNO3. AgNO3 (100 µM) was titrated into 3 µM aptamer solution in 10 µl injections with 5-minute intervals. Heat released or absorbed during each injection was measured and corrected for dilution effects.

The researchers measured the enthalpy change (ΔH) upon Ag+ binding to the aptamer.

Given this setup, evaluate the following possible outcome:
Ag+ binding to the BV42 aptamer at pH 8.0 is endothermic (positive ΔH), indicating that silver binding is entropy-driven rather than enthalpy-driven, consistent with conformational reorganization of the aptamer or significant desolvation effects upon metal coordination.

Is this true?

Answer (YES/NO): YES